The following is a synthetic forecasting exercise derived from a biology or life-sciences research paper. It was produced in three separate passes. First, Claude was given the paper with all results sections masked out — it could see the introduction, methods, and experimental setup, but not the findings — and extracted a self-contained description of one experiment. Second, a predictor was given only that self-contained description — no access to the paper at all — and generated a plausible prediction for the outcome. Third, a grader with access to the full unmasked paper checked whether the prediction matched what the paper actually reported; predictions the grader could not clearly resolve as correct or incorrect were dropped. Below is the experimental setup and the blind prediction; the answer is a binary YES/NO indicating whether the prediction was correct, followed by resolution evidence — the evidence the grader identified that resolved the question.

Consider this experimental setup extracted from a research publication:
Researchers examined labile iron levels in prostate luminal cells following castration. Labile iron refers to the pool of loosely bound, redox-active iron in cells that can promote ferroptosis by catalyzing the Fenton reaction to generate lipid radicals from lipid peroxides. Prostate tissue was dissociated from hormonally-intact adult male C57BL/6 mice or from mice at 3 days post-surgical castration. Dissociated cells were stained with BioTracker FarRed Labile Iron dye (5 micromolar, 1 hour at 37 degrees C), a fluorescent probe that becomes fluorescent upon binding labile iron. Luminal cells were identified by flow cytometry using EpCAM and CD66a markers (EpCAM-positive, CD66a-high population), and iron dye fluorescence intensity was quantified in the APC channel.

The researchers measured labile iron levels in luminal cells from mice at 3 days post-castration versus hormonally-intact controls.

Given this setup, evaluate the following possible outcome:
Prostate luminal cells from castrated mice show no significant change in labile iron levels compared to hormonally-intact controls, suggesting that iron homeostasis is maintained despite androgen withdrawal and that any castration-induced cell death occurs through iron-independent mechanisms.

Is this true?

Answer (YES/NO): NO